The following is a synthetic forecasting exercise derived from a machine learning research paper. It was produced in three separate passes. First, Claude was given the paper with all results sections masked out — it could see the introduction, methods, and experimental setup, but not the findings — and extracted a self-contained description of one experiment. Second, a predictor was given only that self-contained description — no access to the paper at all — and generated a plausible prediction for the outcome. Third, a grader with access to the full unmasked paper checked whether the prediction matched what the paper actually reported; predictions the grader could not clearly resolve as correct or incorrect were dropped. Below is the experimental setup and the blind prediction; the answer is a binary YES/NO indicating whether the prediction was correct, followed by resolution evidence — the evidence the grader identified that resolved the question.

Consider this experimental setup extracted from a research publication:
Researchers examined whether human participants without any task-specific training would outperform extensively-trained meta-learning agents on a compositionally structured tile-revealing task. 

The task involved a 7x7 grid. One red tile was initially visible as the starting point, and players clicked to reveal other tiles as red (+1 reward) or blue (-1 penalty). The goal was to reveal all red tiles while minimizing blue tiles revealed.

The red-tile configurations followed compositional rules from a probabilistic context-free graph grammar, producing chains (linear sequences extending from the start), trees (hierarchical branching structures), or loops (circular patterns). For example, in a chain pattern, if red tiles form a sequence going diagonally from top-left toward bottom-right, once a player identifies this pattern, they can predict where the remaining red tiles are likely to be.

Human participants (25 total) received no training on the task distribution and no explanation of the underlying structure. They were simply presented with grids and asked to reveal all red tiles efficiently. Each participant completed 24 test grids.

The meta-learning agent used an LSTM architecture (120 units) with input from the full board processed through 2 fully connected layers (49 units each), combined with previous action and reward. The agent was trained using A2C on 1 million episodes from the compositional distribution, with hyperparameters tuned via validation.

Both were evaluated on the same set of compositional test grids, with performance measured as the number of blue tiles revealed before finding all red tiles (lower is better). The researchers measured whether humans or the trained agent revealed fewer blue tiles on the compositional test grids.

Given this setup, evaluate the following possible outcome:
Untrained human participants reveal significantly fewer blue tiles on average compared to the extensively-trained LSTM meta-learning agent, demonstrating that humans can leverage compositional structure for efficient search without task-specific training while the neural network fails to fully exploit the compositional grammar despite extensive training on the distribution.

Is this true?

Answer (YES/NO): YES